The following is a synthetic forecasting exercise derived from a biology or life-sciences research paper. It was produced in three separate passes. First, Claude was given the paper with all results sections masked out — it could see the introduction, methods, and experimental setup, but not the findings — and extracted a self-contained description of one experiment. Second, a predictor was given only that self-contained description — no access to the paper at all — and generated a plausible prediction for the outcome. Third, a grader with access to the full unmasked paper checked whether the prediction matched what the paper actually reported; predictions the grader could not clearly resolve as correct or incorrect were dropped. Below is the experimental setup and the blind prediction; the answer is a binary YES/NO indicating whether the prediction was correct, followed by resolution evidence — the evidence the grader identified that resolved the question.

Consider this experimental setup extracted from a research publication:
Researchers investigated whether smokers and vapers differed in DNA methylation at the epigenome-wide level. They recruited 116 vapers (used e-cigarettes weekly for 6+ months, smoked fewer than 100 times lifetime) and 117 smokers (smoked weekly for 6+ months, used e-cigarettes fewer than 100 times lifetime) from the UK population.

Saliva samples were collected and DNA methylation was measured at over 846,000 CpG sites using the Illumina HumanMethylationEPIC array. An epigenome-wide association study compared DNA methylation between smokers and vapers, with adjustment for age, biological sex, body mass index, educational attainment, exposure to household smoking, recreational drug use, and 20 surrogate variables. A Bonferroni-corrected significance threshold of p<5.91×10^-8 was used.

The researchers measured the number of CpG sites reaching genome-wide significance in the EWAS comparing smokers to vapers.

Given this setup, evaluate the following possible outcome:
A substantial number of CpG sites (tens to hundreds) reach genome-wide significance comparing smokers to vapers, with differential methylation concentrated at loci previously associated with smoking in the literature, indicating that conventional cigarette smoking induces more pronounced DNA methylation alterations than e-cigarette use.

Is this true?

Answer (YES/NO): NO